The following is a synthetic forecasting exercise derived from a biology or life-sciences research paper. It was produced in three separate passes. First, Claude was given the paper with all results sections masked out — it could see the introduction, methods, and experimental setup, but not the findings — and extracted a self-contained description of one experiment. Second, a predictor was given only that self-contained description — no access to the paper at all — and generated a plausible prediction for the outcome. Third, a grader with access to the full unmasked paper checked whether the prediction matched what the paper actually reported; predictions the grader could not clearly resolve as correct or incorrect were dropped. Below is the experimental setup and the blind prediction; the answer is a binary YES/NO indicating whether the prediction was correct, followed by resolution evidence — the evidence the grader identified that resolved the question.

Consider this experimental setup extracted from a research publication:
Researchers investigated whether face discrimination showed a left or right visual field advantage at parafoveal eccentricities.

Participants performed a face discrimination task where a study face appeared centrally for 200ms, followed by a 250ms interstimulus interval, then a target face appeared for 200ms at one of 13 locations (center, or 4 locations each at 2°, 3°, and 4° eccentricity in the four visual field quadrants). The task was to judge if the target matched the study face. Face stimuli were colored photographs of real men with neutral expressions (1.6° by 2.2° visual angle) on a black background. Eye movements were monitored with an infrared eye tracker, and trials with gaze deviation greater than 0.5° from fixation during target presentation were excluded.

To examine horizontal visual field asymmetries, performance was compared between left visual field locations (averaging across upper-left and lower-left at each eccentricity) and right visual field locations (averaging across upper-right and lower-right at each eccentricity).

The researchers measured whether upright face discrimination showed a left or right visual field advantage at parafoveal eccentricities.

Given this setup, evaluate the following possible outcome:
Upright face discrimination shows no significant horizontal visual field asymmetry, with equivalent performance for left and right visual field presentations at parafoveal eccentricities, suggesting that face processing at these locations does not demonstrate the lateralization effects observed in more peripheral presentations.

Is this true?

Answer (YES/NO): YES